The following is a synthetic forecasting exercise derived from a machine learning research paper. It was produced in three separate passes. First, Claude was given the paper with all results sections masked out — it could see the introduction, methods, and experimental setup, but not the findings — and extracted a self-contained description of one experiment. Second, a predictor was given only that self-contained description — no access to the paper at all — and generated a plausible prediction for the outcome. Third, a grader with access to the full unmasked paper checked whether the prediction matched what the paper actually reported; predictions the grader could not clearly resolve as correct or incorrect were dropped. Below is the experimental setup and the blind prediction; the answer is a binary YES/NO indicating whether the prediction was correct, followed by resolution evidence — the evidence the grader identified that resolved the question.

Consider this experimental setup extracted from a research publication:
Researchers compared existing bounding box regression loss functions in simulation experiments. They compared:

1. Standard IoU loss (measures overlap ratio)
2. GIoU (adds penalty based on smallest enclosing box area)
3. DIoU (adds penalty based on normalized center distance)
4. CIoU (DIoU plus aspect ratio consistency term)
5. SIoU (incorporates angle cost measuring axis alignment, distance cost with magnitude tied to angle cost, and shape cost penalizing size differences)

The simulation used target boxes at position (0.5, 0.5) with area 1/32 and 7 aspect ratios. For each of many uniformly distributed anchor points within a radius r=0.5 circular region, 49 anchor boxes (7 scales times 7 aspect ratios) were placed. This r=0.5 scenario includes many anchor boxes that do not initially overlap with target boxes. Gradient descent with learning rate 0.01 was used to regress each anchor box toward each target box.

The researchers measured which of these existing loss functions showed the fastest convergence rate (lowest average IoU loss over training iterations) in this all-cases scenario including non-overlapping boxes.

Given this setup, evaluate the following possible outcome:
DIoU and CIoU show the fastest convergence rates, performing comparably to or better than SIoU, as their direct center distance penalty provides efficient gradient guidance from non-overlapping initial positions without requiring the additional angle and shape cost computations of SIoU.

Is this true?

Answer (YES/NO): NO